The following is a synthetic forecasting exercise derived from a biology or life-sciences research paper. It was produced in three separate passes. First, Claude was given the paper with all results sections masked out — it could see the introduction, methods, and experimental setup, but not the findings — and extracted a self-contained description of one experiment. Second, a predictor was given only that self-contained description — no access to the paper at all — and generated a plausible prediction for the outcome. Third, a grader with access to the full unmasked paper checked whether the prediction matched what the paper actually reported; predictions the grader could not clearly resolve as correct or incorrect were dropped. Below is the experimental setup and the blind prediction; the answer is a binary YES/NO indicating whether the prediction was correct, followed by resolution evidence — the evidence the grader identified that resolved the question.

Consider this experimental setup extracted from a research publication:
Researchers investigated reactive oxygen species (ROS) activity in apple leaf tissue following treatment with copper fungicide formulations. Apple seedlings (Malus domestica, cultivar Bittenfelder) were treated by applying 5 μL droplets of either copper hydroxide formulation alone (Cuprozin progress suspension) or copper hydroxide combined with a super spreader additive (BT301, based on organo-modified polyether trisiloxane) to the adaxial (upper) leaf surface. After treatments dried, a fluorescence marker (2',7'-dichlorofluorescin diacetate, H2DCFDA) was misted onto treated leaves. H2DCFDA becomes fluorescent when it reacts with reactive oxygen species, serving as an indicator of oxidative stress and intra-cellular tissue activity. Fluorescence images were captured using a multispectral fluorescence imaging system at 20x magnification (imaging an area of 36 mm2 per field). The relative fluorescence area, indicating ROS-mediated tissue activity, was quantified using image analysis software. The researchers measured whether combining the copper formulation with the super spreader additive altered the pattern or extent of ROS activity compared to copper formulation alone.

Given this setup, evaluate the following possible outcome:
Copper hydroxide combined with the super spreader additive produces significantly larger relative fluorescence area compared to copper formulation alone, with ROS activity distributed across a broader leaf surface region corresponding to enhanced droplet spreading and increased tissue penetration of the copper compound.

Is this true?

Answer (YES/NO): NO